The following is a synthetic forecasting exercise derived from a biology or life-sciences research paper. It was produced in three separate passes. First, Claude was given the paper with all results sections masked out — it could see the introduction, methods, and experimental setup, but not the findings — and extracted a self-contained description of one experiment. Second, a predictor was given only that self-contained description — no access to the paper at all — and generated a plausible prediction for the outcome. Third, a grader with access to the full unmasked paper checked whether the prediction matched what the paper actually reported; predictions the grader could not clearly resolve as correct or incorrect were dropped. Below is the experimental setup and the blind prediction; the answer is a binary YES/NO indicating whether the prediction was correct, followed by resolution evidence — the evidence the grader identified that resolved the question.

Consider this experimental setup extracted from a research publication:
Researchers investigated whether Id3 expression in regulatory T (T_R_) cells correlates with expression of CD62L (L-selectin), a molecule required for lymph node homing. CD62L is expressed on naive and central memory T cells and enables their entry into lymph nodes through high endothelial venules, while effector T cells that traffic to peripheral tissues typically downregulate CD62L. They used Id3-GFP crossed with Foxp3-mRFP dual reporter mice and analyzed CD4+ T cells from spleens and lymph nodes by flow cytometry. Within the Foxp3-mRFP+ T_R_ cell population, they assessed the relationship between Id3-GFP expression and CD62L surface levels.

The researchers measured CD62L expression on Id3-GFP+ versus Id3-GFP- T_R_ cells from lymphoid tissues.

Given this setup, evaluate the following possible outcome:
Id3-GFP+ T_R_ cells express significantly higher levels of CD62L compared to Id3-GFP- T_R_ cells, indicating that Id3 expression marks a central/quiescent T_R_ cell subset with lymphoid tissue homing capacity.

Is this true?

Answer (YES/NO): YES